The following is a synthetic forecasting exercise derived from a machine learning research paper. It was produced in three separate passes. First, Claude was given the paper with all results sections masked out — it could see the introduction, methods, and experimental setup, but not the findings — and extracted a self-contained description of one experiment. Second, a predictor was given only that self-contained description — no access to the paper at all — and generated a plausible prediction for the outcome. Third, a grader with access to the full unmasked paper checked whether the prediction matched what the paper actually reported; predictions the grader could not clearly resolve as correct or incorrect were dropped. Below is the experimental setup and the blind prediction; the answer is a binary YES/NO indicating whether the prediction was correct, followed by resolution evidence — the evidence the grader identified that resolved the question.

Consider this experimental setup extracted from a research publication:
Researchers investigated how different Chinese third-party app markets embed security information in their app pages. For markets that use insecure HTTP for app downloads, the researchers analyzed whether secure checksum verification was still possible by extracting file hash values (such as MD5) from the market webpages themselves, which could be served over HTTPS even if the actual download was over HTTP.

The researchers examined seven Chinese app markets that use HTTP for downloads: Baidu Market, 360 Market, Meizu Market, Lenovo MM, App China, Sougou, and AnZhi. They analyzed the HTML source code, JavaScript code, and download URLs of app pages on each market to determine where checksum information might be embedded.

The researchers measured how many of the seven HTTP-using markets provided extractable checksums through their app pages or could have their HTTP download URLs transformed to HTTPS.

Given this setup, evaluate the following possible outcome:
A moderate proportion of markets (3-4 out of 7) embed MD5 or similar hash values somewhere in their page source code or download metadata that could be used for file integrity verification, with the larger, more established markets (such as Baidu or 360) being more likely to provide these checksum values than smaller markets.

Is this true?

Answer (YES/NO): YES